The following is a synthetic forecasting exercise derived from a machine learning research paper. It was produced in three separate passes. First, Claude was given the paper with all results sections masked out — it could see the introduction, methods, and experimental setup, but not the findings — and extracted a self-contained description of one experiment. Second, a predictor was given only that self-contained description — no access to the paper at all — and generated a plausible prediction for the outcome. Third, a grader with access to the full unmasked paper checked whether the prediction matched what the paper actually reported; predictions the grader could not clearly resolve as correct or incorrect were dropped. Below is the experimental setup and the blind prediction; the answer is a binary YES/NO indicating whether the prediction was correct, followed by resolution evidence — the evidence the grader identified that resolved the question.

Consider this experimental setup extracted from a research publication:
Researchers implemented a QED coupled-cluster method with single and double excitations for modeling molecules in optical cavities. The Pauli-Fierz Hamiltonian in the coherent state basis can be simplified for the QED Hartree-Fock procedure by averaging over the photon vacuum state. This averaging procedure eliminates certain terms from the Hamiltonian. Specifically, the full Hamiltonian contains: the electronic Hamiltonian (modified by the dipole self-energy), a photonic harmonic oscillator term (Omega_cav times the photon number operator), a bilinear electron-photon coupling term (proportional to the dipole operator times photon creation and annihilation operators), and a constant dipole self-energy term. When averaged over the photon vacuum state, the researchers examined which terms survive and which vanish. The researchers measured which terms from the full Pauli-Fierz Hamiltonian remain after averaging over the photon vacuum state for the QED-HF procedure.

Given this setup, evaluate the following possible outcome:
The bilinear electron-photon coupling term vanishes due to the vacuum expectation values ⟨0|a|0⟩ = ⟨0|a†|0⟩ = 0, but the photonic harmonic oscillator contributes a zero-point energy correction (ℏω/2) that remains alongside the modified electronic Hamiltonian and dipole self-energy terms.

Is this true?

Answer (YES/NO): NO